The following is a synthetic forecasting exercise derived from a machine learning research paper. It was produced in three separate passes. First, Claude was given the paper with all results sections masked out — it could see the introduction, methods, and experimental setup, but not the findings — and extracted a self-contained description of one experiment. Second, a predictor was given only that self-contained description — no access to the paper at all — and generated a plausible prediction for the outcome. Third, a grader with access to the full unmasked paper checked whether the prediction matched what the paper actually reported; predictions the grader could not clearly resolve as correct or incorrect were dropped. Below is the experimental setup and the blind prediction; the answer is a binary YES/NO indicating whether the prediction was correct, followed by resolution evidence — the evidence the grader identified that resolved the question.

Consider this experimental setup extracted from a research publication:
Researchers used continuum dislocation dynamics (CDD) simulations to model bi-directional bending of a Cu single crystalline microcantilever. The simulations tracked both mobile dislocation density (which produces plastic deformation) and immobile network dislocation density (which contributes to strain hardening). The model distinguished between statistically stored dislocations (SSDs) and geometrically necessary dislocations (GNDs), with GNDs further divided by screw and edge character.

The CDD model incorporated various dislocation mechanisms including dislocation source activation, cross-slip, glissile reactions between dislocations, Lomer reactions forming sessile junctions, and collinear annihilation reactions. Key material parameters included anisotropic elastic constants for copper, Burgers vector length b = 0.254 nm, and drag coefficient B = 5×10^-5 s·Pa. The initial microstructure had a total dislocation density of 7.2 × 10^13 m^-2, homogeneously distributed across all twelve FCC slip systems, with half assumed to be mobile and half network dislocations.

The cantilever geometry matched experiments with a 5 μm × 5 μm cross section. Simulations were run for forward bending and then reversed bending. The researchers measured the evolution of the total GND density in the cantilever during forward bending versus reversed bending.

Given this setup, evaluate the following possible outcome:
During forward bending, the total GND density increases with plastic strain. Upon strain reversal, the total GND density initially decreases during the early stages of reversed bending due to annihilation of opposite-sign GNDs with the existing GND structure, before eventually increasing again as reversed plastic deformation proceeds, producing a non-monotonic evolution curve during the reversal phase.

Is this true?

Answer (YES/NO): YES